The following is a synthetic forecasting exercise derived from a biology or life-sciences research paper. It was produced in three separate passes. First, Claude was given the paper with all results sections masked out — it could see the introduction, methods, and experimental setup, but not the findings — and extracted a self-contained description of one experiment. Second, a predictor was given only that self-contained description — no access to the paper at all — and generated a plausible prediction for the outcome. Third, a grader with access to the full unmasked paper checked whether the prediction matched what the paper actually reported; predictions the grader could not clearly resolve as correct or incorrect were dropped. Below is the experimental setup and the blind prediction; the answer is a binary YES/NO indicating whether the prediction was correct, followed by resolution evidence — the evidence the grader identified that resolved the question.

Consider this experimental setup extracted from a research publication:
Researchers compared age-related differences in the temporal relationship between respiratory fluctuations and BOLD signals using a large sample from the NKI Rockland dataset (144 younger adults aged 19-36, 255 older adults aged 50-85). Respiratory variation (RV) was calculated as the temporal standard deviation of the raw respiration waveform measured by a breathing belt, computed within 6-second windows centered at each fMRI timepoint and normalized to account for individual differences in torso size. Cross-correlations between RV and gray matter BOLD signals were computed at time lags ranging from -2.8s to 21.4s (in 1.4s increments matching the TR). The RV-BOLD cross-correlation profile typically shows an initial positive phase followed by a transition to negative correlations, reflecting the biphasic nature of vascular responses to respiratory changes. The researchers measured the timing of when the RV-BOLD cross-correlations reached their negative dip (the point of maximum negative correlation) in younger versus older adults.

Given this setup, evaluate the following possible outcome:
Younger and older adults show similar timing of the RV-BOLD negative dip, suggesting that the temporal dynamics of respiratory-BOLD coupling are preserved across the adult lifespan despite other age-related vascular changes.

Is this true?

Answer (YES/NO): NO